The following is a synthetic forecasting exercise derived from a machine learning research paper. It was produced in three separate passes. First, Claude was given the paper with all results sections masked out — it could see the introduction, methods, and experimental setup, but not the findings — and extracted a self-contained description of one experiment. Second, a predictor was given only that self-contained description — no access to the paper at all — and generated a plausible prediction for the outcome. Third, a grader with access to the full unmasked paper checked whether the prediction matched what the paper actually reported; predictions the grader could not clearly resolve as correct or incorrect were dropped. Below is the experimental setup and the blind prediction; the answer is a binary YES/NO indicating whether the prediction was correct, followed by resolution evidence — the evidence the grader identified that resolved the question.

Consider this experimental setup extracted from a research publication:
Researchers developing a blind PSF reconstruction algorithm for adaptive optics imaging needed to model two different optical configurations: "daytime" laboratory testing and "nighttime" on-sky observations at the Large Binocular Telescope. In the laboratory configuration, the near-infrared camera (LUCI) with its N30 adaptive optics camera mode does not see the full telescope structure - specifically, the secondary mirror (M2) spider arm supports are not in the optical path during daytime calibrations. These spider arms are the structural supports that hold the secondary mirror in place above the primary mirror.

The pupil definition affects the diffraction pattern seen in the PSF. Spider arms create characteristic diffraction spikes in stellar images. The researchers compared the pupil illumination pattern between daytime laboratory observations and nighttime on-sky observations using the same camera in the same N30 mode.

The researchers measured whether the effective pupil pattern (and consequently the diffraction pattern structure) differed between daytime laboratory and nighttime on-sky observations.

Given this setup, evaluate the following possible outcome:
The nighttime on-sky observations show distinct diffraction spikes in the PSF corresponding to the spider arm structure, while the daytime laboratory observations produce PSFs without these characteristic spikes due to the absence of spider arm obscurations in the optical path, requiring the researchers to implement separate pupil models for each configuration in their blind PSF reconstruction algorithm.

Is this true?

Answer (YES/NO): YES